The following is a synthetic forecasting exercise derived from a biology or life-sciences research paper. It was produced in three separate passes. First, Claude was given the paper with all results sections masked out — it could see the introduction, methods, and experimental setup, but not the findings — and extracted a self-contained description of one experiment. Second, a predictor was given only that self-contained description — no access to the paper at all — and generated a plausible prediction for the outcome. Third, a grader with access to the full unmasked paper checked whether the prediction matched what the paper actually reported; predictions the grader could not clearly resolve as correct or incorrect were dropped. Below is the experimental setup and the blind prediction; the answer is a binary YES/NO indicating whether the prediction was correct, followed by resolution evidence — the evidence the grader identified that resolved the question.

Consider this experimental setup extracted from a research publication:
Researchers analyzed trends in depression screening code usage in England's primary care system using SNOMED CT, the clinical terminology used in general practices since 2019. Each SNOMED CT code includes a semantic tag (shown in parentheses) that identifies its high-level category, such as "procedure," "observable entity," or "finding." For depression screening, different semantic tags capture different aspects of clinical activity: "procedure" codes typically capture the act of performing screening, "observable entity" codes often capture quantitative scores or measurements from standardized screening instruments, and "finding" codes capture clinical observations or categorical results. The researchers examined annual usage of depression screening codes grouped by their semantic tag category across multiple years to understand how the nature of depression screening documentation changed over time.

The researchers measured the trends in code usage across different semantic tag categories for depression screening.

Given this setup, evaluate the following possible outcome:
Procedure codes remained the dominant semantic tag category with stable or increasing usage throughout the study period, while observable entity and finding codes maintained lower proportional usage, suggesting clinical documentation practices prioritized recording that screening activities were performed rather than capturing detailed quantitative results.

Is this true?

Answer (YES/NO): NO